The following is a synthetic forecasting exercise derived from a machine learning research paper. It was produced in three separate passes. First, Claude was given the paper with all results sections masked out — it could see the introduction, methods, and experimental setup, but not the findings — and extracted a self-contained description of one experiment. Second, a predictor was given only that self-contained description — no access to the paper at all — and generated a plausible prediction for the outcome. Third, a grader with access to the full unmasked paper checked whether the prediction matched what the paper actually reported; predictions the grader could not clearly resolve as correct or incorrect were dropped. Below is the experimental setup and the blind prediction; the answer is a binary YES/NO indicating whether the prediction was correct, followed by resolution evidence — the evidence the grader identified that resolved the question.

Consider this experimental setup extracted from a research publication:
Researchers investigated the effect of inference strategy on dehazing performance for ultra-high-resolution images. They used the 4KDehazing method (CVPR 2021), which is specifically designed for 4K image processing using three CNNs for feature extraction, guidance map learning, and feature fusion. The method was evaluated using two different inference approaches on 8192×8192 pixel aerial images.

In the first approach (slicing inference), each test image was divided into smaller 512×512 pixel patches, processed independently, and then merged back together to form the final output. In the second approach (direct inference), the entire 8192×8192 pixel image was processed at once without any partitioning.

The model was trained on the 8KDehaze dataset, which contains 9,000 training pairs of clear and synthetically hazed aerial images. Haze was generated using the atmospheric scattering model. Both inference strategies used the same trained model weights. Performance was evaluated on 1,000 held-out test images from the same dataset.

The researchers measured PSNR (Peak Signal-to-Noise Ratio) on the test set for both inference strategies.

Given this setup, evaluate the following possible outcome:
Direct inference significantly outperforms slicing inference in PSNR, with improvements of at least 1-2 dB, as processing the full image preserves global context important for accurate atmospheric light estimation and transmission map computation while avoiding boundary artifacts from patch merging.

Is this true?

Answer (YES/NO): NO